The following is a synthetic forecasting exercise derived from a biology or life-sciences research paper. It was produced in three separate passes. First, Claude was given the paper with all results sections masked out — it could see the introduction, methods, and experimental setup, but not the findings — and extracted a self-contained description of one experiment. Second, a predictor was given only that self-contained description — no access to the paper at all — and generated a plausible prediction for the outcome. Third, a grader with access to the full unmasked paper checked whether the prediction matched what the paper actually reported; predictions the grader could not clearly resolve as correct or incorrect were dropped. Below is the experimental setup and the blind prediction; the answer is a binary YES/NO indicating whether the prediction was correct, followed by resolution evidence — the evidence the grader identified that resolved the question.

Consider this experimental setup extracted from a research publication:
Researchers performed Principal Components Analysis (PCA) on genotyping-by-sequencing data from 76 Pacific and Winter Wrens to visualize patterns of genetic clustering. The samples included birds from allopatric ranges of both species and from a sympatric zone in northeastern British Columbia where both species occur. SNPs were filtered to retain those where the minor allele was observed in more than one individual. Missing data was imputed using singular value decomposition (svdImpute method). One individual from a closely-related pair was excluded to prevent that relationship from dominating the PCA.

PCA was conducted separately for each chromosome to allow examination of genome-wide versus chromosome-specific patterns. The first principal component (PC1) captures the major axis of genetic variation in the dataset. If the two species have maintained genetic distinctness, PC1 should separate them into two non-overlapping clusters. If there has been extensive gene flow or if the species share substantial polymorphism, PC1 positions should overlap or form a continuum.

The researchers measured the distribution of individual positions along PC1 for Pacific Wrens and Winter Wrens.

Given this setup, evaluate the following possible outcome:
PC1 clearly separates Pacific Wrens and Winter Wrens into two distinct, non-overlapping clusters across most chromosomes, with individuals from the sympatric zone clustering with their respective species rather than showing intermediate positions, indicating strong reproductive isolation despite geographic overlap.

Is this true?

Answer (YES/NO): NO